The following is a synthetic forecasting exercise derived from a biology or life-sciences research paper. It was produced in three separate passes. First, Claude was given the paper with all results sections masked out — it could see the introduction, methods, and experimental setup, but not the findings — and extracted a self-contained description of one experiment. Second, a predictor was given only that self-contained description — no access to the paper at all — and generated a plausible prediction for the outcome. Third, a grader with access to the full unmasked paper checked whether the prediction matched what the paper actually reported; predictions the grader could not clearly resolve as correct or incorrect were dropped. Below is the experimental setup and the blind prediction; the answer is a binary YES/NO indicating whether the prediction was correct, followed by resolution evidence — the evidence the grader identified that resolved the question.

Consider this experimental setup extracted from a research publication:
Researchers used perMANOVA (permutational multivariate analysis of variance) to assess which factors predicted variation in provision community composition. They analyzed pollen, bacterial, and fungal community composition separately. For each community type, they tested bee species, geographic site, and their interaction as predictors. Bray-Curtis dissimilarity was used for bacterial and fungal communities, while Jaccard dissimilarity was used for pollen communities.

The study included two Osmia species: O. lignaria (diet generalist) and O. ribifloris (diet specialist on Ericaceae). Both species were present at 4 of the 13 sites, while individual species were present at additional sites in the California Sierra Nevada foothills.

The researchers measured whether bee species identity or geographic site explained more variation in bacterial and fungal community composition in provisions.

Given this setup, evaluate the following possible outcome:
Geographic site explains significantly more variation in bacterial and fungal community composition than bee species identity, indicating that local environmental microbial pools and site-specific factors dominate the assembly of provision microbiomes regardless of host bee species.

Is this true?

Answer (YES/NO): NO